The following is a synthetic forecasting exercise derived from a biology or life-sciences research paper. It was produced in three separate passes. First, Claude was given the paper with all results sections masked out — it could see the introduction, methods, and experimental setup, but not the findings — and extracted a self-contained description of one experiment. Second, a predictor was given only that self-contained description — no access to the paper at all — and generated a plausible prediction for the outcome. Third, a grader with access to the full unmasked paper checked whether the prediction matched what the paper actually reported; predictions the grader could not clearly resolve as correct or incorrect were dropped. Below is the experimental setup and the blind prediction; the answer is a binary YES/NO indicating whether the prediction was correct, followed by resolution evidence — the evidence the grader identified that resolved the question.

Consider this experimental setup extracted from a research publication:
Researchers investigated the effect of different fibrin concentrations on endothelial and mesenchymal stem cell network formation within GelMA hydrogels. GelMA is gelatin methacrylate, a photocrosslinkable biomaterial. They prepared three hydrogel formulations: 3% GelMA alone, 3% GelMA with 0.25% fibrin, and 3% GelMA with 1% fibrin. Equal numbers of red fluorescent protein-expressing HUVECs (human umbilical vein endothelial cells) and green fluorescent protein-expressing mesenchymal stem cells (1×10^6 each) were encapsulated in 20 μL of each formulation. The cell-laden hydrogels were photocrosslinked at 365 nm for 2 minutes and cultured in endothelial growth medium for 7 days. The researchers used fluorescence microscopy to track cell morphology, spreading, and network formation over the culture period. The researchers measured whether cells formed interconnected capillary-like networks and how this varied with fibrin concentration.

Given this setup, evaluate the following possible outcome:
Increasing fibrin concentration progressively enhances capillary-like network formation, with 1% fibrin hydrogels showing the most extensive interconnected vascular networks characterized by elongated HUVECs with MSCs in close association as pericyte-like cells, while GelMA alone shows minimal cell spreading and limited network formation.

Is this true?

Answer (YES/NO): NO